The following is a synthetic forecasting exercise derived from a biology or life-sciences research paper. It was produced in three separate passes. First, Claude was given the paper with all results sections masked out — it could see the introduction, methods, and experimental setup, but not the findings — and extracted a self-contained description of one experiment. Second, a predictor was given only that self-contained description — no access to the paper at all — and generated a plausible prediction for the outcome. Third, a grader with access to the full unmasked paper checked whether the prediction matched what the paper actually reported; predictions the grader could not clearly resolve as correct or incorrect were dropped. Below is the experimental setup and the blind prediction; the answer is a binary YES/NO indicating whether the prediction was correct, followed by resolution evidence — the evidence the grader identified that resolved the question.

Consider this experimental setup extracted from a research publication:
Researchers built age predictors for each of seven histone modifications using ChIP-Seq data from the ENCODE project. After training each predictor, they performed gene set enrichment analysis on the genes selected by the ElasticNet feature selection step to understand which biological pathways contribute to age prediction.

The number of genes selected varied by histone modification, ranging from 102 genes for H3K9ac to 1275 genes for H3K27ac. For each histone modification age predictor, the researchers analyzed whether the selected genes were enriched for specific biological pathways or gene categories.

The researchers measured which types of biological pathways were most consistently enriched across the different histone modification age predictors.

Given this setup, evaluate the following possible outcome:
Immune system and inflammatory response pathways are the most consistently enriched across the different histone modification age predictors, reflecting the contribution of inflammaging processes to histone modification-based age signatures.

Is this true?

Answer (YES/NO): NO